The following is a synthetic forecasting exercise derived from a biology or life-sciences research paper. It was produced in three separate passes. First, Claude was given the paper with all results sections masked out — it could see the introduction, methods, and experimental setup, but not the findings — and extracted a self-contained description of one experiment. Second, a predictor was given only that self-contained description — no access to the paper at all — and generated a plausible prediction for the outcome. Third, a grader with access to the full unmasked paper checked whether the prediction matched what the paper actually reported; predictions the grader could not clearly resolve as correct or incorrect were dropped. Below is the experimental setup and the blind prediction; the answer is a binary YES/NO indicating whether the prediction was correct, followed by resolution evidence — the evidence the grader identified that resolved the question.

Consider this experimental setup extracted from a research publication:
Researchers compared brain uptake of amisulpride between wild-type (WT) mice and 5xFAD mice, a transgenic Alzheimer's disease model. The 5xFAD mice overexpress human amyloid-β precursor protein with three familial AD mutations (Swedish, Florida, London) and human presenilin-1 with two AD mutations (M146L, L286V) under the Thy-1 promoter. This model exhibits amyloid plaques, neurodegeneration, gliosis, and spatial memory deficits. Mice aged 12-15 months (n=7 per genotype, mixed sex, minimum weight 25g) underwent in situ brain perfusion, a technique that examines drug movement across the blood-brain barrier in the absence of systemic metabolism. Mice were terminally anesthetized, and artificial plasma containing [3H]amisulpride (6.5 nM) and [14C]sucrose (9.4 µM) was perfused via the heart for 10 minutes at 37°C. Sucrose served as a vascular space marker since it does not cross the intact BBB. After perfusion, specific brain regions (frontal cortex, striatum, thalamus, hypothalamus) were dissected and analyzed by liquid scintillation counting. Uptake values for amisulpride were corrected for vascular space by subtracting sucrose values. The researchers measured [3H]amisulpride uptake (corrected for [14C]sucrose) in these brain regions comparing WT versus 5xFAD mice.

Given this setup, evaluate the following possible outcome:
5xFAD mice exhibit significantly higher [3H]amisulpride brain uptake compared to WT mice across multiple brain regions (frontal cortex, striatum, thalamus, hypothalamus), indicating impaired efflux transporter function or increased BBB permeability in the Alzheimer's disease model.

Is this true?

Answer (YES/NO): NO